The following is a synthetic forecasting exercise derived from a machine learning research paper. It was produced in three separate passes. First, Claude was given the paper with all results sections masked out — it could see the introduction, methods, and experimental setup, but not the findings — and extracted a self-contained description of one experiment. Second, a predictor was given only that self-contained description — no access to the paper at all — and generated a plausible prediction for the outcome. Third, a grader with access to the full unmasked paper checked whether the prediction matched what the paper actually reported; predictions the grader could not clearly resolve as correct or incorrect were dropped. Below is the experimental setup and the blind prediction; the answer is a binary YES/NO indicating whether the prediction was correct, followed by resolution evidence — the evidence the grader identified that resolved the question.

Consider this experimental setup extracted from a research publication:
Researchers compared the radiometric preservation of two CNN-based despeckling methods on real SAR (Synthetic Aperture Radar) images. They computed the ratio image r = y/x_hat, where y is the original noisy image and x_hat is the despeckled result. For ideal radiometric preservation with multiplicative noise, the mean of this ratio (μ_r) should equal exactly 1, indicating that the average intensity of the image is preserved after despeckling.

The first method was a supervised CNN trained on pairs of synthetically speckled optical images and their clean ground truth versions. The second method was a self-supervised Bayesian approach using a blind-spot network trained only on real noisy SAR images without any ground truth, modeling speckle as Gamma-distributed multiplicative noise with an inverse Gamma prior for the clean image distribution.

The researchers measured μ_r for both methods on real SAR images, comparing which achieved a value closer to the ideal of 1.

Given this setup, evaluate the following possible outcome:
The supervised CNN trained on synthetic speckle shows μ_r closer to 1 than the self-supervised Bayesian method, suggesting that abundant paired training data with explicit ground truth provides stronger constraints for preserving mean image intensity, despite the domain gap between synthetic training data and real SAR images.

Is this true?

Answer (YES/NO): YES